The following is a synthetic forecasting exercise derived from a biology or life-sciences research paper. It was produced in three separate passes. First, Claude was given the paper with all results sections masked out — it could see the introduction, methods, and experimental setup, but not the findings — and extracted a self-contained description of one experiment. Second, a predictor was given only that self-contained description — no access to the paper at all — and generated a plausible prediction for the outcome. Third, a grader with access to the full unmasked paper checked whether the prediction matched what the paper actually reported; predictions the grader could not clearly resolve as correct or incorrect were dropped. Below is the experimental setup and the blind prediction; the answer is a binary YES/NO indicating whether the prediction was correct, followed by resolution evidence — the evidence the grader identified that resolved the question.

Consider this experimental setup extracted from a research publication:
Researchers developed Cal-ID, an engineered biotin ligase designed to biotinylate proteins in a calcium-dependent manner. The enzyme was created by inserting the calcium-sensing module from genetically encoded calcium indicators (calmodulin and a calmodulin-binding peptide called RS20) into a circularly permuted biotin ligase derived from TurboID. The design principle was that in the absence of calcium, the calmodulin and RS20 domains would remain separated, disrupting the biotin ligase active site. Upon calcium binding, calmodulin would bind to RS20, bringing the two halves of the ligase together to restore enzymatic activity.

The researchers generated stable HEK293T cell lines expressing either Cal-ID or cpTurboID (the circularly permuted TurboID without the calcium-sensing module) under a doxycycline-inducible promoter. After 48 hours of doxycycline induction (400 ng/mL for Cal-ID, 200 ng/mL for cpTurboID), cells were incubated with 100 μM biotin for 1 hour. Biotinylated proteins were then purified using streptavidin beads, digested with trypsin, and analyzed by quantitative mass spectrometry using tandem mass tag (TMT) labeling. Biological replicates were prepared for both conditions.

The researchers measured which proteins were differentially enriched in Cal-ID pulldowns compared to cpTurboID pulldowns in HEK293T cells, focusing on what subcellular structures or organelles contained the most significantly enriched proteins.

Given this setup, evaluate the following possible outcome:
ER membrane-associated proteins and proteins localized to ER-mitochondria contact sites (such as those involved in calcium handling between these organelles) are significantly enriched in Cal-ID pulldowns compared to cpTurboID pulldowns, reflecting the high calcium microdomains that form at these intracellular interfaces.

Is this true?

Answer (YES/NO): NO